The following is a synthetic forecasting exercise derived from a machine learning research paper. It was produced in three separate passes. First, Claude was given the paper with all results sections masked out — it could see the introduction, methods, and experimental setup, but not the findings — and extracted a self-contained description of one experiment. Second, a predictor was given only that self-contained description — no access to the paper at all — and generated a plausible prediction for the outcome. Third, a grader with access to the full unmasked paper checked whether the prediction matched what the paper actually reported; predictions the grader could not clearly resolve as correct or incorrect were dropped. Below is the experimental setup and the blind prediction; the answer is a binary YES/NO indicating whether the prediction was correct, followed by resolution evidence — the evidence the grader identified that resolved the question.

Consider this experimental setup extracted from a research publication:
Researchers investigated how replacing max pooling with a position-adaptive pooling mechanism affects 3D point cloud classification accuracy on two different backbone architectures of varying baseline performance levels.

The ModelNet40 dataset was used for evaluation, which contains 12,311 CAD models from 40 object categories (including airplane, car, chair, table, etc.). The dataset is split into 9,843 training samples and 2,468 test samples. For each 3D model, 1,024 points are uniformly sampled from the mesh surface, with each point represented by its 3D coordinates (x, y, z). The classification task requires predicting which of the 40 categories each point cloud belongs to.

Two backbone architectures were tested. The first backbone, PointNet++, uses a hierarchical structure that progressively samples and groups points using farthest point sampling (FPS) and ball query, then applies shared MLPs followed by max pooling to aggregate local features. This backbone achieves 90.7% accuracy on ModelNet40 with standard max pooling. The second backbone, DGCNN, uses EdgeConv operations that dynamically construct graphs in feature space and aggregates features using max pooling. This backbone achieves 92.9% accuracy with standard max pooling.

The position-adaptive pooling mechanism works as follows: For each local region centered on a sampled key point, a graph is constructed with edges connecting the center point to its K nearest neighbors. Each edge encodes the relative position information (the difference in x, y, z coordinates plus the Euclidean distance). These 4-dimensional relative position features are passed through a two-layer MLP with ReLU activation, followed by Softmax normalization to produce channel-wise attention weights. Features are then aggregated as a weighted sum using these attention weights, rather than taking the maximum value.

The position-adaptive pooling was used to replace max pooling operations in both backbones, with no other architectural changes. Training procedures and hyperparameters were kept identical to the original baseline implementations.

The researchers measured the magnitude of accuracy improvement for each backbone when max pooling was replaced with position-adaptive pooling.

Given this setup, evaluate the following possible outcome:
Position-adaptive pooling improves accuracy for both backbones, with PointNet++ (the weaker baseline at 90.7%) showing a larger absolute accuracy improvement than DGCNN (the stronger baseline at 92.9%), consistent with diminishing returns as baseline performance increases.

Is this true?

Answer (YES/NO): YES